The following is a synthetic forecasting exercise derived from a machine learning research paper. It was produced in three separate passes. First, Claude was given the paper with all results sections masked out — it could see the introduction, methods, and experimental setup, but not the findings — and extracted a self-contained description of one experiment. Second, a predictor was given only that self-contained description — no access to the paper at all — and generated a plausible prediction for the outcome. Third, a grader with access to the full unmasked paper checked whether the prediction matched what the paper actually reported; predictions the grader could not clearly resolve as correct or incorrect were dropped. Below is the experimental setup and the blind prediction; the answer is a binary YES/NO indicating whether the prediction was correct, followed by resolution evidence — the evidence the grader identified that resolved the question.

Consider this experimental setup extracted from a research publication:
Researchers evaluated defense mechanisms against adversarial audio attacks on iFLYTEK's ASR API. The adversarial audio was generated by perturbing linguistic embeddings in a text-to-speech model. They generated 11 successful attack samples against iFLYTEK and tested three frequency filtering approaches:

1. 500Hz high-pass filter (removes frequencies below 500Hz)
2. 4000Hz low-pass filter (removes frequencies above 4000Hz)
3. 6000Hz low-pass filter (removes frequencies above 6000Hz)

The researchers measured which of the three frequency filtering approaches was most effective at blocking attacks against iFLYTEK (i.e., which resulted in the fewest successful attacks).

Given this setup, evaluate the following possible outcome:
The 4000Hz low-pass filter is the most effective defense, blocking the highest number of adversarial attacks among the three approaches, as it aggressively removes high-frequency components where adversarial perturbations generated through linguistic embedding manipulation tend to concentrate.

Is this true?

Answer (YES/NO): NO